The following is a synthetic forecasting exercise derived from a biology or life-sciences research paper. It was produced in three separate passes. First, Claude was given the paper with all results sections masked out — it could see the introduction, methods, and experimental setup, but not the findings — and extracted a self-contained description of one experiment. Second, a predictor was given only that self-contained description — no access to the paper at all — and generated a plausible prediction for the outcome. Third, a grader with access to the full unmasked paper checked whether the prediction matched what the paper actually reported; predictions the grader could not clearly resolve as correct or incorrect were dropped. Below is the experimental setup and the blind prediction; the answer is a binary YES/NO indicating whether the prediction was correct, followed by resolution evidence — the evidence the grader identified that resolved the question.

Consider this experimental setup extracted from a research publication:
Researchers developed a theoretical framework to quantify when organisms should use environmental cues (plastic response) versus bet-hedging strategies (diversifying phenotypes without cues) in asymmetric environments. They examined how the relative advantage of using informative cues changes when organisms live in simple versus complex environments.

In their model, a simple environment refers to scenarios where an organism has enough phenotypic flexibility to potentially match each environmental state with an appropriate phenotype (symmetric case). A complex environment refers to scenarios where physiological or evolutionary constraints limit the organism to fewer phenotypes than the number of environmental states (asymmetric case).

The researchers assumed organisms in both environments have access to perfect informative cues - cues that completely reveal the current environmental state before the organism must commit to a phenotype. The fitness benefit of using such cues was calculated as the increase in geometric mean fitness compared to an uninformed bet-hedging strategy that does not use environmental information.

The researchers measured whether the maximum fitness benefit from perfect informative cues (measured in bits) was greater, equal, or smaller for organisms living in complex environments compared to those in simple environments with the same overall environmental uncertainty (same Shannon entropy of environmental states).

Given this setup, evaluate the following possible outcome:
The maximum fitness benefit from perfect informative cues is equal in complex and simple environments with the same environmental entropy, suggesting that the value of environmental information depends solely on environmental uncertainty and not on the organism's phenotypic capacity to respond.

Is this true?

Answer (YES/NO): NO